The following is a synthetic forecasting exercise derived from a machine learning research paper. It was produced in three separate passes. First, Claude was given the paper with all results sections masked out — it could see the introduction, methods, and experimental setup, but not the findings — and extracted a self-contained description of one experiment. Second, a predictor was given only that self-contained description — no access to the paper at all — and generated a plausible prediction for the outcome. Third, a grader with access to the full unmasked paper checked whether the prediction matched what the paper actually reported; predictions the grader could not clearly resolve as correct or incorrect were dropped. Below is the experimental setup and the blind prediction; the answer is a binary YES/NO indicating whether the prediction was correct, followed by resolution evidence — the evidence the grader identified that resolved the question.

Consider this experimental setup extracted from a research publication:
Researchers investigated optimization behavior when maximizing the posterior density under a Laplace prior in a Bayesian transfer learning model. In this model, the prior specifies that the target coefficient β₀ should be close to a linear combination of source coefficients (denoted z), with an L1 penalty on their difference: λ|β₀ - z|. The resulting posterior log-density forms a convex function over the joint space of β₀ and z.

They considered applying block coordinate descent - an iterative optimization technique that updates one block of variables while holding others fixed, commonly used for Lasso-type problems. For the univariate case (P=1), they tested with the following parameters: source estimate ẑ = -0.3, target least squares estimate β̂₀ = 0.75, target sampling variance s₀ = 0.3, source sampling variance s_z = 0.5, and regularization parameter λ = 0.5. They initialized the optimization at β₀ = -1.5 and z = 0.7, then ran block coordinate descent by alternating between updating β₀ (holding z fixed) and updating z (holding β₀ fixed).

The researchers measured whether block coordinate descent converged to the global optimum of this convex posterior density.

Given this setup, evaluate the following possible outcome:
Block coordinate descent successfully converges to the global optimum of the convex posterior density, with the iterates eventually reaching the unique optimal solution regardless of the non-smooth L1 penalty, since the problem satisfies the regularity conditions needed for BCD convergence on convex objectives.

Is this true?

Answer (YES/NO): NO